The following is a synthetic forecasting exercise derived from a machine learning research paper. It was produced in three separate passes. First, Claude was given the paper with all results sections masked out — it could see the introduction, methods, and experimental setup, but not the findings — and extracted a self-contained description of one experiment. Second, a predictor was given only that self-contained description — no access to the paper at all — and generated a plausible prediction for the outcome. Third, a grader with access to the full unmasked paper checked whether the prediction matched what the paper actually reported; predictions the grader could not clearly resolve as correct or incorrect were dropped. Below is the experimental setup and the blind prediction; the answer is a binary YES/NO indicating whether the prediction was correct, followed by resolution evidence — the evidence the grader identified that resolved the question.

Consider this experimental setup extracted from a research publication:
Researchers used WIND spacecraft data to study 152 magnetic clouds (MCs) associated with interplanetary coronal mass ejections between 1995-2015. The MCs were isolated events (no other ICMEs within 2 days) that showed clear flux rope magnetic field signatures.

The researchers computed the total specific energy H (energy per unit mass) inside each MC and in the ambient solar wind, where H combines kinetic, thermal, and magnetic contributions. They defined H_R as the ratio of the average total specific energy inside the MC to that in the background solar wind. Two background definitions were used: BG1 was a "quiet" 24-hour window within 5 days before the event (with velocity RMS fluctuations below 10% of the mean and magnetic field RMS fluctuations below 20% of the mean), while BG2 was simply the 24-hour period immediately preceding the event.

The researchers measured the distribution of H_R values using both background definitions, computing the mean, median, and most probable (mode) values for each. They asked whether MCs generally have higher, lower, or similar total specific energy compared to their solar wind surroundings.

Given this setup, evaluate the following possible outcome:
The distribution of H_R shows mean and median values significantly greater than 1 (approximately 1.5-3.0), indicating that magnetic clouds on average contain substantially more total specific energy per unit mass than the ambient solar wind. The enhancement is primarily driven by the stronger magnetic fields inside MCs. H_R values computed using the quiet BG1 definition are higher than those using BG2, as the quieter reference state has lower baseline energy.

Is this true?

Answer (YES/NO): NO